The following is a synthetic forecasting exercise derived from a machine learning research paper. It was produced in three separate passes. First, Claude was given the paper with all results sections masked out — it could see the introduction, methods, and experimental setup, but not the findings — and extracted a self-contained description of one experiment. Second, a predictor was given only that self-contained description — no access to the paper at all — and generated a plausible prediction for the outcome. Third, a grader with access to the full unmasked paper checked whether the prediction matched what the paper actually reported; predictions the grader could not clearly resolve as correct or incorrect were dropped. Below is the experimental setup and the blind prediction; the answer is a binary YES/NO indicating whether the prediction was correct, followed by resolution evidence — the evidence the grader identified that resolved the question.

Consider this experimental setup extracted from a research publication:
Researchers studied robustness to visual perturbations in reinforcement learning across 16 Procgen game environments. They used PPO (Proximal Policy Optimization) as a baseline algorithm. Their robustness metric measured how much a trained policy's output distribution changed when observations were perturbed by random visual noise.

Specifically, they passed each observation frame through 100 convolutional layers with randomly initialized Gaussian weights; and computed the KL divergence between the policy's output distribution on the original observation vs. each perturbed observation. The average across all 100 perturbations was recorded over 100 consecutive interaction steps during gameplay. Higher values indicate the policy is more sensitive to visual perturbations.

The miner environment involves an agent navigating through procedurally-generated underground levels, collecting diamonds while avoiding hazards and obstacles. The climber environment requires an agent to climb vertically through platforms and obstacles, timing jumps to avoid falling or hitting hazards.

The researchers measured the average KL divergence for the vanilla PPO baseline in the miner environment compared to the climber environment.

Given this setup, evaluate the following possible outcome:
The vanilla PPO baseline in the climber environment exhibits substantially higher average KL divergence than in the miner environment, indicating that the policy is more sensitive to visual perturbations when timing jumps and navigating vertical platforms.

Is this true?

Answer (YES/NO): NO